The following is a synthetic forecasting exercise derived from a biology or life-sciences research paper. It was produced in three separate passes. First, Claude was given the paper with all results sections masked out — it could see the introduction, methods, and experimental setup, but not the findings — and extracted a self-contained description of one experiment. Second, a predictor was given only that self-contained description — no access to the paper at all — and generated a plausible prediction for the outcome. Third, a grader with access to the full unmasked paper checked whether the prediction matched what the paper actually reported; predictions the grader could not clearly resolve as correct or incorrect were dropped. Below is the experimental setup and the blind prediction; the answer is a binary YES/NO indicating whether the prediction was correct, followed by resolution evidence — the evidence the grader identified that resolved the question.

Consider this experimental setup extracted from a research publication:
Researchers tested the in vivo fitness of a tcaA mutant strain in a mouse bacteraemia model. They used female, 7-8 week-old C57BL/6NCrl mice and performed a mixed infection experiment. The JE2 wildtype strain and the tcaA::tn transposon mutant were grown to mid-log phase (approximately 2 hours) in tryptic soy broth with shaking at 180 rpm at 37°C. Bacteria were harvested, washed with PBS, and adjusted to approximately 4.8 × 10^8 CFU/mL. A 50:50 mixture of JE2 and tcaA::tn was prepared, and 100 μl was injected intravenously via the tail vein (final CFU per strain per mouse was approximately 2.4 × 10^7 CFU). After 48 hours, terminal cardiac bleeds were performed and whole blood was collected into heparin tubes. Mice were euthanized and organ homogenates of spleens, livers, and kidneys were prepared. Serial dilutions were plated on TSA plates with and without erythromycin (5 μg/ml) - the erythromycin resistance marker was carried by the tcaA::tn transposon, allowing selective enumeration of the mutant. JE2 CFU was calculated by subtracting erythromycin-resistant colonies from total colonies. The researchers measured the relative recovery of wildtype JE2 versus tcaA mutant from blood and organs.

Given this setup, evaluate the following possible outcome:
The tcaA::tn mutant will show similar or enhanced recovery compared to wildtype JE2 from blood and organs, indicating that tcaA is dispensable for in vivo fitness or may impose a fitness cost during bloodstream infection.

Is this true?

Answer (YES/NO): NO